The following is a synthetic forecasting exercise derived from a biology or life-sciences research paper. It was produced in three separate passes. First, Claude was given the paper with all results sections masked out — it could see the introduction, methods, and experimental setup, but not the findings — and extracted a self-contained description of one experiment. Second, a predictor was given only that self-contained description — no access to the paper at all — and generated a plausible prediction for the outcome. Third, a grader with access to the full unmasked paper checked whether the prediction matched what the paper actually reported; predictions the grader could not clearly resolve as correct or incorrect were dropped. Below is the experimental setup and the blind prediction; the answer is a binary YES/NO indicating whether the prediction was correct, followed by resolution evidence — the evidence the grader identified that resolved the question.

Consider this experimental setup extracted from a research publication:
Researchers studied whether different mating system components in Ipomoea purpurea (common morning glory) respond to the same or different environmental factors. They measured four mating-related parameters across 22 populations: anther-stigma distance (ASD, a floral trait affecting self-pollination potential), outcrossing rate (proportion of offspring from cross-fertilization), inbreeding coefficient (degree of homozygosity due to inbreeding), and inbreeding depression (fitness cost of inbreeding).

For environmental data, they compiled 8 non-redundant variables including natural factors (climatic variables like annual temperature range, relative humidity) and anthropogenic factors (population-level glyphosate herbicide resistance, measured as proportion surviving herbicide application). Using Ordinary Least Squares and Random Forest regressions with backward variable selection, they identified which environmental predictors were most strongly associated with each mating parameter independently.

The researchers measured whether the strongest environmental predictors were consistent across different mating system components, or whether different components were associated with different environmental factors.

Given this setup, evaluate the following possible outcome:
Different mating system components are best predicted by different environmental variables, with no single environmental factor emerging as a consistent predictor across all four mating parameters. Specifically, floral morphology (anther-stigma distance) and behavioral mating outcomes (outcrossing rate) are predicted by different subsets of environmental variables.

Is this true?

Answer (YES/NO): YES